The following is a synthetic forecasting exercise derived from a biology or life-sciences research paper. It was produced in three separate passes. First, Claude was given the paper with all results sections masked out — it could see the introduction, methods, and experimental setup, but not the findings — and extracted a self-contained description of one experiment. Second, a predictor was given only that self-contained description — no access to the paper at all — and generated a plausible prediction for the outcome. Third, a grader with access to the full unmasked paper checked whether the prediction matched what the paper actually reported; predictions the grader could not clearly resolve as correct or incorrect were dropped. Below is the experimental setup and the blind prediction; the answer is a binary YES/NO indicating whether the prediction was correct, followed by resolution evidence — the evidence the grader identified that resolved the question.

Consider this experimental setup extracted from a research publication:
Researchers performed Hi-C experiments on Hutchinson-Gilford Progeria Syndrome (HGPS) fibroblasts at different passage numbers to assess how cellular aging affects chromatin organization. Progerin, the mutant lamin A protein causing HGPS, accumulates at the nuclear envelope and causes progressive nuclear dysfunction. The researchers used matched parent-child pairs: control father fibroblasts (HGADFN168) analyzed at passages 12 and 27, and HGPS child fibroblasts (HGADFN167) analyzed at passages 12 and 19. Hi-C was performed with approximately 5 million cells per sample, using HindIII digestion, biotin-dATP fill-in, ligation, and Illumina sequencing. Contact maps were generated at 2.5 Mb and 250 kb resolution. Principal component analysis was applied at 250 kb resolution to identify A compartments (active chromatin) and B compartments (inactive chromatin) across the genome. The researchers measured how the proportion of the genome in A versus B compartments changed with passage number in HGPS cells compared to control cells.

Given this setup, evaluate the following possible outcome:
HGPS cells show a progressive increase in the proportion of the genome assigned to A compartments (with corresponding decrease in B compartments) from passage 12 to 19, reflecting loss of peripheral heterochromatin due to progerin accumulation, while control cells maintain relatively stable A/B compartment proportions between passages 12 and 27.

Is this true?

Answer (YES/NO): NO